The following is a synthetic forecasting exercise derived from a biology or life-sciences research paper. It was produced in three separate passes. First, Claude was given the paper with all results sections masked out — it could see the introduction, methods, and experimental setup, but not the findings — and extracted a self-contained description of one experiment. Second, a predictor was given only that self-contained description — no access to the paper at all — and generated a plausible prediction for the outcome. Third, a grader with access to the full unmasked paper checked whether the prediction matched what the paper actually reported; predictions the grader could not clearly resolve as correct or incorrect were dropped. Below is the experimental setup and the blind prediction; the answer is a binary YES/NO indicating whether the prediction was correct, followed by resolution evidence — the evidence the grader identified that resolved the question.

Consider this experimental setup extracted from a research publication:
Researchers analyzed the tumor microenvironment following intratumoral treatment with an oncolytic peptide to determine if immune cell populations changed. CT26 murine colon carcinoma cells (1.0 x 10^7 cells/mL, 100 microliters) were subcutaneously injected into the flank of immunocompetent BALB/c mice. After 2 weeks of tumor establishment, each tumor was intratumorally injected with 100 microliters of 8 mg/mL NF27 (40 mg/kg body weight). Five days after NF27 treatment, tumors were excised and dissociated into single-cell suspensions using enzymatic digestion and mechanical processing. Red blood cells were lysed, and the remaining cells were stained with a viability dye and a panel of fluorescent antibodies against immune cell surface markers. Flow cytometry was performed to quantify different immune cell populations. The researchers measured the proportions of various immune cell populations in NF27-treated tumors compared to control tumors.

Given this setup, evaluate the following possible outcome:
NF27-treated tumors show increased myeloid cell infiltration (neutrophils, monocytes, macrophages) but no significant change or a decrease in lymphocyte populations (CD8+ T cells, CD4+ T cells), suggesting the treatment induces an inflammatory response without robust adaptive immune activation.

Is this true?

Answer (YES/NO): NO